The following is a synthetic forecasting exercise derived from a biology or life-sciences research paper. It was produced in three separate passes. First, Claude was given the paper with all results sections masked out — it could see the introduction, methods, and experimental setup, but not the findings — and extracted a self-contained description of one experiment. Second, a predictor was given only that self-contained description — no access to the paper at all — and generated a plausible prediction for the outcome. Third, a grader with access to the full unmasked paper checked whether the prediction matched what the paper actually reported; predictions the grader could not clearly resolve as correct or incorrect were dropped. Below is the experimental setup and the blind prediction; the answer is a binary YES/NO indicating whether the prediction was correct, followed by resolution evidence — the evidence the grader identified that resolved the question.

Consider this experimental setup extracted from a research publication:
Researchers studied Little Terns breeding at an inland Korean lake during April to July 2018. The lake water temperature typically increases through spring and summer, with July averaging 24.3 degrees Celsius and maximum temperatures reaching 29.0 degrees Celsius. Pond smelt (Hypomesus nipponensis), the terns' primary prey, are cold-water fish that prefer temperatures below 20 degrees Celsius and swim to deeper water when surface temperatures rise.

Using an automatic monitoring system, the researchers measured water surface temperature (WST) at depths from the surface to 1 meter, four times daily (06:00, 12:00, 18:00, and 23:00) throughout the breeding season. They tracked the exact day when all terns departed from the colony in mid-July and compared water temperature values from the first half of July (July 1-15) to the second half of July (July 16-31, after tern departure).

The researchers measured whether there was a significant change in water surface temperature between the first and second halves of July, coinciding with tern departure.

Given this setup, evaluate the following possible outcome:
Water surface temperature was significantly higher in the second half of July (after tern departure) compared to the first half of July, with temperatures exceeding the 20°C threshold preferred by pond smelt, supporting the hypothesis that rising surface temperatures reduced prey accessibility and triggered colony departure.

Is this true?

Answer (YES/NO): YES